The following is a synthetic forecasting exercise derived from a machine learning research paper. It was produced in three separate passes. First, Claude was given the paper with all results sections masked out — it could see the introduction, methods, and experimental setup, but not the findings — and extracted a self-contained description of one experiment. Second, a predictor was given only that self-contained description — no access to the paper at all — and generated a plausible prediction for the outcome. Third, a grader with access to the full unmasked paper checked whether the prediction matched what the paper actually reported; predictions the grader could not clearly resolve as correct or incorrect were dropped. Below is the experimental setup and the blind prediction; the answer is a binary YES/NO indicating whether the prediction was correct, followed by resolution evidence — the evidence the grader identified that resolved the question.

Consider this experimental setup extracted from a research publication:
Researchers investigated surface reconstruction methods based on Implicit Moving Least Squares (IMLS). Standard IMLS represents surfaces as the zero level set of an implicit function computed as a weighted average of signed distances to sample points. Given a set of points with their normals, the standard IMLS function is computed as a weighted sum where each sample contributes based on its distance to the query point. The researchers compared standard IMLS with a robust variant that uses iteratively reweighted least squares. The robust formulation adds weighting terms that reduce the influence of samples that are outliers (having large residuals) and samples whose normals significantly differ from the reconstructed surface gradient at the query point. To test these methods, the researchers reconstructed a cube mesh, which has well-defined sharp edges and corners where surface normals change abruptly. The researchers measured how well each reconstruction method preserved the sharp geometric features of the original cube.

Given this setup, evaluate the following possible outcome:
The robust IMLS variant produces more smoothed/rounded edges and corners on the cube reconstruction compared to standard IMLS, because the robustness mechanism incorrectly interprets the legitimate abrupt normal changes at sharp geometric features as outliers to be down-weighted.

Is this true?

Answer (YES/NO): NO